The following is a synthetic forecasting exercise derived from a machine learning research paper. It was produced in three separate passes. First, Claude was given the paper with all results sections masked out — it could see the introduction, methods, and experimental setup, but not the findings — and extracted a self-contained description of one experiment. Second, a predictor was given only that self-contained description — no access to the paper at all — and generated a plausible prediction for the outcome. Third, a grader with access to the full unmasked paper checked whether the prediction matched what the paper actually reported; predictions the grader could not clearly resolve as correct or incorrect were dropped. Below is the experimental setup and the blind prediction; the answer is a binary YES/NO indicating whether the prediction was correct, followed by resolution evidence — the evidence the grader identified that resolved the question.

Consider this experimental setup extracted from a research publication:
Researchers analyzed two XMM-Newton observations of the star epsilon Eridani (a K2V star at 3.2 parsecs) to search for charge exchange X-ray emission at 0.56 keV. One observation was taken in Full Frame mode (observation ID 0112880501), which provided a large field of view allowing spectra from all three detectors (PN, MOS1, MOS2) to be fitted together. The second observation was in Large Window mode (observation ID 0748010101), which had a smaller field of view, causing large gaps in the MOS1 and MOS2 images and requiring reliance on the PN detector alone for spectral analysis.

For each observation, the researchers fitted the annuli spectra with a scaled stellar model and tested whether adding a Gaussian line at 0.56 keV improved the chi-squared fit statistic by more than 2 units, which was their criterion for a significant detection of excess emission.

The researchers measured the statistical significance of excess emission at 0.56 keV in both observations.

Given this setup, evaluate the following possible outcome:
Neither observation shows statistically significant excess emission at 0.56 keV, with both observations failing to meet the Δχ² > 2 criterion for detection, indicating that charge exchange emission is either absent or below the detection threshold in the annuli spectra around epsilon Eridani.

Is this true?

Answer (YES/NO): NO